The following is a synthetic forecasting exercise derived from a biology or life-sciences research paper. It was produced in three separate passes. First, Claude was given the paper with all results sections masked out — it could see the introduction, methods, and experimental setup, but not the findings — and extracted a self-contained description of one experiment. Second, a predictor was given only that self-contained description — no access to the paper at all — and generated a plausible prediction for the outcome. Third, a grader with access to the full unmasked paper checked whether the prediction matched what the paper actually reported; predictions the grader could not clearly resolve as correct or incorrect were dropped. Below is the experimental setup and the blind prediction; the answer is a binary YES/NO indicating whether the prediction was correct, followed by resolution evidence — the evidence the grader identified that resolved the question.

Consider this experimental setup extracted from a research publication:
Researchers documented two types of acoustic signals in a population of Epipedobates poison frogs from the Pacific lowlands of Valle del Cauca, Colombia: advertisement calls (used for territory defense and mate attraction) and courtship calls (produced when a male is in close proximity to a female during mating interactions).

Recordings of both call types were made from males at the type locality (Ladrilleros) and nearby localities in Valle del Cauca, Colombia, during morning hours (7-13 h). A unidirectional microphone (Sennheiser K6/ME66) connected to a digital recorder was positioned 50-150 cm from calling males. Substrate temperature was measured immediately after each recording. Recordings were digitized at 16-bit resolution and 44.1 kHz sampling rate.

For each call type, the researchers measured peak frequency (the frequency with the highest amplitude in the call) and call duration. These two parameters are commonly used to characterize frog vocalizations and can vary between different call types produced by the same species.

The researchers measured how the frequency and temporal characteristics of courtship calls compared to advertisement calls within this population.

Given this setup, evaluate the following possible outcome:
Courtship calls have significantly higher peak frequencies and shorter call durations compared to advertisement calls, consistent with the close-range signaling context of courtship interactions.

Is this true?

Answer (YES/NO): NO